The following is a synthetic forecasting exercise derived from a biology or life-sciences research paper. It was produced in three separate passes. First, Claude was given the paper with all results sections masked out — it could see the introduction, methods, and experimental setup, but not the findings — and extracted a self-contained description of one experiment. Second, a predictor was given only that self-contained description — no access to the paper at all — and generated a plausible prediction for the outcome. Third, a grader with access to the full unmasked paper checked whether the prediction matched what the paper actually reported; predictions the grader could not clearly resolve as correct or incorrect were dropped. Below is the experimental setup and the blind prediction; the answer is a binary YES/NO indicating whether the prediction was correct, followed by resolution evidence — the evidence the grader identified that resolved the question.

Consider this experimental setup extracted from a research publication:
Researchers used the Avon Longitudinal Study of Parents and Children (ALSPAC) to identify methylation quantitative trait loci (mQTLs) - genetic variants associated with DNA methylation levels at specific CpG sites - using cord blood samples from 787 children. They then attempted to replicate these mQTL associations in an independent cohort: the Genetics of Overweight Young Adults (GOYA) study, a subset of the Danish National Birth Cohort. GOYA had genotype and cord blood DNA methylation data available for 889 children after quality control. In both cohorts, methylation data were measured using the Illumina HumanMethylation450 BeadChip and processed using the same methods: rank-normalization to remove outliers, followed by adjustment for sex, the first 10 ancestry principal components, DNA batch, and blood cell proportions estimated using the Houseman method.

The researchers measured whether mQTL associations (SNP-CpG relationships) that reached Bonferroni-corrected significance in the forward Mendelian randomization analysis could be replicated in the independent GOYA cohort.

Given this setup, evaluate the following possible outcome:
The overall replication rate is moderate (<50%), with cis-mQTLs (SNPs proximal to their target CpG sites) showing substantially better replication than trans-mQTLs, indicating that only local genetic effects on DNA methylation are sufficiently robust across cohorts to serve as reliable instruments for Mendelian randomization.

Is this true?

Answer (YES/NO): NO